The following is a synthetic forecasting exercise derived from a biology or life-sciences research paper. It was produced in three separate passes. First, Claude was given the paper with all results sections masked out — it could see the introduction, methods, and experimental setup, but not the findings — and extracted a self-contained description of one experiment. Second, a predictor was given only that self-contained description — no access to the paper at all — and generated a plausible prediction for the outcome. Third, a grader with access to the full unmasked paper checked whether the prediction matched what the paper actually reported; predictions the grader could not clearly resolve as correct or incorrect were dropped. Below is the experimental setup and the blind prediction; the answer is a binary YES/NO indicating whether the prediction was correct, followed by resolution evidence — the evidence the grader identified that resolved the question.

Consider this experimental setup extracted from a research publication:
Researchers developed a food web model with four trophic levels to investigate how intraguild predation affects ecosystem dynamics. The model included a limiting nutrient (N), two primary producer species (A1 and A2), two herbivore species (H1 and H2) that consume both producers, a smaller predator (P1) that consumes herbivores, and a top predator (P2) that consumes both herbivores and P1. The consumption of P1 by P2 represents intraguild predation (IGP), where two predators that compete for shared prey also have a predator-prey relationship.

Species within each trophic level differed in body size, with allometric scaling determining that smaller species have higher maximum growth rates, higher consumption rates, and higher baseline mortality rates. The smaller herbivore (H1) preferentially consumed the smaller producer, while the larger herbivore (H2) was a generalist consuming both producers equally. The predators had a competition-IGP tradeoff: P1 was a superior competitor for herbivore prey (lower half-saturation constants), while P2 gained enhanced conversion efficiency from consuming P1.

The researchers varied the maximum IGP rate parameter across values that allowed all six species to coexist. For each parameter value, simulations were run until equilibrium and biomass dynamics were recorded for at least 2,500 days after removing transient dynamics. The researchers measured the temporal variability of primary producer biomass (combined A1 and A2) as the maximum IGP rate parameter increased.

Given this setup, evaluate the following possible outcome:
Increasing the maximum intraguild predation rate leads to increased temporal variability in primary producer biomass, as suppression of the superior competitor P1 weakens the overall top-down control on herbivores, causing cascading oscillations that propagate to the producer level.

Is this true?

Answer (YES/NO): YES